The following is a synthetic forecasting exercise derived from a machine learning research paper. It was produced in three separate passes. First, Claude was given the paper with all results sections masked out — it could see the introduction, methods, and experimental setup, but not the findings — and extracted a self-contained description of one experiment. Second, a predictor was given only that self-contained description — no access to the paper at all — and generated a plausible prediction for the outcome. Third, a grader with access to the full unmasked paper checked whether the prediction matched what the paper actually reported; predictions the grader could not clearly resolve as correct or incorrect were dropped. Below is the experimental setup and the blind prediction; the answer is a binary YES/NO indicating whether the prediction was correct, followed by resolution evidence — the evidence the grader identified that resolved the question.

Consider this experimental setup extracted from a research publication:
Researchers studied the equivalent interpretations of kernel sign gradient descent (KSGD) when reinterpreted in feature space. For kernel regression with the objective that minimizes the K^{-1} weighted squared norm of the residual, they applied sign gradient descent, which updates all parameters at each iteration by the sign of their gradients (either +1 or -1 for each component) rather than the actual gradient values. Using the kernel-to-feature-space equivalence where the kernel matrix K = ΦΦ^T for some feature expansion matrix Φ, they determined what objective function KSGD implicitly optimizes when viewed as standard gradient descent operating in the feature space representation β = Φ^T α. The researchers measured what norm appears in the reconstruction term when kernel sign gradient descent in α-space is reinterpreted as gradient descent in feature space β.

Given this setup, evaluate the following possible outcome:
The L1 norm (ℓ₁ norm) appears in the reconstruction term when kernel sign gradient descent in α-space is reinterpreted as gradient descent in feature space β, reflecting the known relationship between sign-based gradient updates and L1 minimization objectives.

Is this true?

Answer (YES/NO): YES